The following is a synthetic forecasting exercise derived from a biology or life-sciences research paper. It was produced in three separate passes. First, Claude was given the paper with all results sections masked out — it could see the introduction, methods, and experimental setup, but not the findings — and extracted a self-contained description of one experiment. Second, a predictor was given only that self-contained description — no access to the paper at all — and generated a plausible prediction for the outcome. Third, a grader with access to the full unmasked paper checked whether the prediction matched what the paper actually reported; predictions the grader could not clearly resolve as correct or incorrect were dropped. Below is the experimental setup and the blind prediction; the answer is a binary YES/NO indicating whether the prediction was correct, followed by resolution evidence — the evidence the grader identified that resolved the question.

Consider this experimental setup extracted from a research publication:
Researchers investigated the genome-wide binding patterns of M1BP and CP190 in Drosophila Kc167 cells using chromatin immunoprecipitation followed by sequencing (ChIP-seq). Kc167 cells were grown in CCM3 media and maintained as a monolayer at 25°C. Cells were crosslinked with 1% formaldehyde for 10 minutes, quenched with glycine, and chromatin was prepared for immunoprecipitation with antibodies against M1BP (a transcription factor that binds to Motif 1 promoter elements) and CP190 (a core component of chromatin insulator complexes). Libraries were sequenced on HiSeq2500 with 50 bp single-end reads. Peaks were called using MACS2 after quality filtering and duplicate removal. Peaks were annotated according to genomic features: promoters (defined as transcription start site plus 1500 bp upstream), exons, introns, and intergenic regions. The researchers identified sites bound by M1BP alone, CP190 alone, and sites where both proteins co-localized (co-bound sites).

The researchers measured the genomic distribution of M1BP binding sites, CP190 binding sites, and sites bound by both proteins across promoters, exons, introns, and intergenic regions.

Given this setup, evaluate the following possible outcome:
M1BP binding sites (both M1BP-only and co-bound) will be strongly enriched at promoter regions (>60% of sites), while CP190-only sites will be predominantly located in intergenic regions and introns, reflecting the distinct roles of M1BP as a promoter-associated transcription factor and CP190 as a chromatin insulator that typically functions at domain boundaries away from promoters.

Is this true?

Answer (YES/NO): NO